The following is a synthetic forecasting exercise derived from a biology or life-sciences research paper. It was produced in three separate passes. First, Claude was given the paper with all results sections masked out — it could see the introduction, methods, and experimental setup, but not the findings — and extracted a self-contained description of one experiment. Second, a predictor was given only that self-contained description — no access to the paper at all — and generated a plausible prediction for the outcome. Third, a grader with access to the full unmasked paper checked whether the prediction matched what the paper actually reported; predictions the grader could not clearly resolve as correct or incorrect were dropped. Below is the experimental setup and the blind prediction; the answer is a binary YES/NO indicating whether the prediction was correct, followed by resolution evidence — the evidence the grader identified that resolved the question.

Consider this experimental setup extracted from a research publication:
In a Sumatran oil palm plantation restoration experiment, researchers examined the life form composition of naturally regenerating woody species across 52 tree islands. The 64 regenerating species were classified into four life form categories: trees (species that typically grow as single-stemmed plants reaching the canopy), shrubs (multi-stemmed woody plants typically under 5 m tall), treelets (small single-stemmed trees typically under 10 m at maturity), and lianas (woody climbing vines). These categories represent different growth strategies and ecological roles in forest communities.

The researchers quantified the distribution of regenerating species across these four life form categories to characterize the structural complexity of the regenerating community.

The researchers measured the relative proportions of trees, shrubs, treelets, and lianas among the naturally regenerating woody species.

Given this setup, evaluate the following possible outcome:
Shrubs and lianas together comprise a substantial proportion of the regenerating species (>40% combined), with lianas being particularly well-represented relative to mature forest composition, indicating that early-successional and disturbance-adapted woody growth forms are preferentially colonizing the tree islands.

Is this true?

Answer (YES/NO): NO